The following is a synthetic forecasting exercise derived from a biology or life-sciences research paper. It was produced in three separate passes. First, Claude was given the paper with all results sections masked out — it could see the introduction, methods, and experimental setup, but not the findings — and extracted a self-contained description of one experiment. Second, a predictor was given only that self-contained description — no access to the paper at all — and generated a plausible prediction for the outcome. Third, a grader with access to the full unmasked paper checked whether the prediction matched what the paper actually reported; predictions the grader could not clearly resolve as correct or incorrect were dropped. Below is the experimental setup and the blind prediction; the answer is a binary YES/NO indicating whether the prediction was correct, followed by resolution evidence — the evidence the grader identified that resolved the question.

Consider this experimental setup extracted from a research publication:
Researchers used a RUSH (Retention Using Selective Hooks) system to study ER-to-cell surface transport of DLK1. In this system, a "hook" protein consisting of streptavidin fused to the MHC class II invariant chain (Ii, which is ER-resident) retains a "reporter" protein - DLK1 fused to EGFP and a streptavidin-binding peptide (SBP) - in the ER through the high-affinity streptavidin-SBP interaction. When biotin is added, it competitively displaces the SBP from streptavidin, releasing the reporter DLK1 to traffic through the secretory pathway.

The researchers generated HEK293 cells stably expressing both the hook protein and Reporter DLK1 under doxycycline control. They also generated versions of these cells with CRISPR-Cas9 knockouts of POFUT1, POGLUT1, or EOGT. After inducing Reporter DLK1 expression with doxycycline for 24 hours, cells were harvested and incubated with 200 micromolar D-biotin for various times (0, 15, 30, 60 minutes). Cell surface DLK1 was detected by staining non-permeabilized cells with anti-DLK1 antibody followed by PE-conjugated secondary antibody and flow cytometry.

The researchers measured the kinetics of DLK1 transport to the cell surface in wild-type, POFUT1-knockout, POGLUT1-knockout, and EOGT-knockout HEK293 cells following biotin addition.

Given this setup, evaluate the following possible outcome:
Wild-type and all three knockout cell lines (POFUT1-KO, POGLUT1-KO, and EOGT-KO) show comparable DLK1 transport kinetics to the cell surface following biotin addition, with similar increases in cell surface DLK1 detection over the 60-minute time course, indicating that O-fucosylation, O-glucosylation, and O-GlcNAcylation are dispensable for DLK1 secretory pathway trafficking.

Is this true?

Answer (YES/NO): NO